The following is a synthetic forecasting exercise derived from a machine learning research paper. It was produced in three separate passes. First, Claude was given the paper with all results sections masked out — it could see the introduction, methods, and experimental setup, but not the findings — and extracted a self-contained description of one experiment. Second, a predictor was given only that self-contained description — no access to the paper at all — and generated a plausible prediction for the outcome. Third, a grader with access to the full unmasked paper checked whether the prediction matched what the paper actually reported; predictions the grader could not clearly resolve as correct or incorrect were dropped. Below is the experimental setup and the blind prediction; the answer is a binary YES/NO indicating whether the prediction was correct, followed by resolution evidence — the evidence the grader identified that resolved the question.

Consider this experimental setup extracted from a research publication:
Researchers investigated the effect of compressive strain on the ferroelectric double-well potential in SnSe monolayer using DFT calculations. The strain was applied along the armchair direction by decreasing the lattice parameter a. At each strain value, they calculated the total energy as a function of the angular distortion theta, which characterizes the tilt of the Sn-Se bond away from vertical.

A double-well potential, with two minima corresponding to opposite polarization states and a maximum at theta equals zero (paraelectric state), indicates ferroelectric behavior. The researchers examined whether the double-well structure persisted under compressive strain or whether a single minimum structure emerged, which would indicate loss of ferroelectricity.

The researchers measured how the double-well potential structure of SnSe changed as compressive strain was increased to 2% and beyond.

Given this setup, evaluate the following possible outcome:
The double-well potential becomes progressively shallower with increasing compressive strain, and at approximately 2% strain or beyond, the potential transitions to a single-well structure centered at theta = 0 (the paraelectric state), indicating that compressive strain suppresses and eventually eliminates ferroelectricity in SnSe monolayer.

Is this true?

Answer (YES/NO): YES